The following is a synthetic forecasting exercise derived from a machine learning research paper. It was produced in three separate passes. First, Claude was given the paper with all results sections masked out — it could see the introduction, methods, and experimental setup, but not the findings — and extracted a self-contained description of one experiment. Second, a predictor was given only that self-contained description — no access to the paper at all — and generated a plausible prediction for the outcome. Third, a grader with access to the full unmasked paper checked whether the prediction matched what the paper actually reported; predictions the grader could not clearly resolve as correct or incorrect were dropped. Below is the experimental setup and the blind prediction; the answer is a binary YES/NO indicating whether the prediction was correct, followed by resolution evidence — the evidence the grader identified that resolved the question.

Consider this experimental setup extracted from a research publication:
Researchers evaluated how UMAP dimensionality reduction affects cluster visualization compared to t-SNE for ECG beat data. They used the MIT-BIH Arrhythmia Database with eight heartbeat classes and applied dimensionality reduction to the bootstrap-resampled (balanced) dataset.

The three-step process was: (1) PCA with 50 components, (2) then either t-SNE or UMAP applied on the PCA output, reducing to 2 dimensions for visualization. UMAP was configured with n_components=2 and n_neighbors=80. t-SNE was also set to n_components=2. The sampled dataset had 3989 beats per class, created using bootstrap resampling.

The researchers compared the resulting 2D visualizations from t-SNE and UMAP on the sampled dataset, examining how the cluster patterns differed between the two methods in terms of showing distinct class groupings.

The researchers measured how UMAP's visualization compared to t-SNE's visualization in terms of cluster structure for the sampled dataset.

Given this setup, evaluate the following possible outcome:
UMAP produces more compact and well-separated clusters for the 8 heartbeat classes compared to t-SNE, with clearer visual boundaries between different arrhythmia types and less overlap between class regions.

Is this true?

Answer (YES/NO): NO